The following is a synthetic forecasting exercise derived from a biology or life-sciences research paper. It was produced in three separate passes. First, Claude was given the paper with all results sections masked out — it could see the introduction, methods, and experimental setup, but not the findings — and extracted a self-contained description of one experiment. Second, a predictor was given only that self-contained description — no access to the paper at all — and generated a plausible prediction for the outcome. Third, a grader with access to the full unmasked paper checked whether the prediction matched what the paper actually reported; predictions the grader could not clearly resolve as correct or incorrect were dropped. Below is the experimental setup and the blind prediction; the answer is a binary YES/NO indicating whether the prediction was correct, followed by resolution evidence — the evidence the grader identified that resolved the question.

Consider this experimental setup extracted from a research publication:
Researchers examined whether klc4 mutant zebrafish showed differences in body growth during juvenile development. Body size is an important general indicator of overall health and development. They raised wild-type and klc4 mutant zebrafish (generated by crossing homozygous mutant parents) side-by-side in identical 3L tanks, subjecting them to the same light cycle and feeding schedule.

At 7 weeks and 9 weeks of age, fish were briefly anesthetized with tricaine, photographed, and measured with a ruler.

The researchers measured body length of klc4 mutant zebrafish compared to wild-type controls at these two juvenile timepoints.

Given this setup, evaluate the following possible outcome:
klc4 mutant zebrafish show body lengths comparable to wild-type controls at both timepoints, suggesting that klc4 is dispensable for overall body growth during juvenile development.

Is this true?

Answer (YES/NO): NO